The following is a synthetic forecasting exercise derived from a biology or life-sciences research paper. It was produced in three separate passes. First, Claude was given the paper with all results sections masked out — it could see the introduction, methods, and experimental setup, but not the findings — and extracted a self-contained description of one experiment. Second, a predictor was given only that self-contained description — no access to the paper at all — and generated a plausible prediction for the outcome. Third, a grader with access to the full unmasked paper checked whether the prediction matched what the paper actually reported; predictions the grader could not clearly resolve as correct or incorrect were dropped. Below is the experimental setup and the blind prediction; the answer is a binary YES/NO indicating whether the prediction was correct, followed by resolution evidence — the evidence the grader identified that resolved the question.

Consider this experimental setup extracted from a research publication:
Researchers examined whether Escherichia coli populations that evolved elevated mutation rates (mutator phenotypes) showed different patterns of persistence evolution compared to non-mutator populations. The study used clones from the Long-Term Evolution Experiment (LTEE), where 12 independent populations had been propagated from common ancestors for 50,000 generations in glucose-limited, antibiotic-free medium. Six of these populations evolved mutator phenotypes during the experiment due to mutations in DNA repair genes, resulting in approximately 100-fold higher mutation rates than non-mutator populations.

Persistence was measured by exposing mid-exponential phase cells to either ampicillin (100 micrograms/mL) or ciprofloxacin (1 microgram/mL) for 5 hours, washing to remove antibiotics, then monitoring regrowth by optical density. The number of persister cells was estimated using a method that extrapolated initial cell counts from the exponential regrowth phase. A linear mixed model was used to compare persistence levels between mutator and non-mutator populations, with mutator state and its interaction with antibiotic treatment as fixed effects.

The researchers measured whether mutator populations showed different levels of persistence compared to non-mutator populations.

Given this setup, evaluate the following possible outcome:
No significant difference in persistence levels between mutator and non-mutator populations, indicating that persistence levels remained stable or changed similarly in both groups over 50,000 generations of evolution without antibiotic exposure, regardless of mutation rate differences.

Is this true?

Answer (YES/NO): YES